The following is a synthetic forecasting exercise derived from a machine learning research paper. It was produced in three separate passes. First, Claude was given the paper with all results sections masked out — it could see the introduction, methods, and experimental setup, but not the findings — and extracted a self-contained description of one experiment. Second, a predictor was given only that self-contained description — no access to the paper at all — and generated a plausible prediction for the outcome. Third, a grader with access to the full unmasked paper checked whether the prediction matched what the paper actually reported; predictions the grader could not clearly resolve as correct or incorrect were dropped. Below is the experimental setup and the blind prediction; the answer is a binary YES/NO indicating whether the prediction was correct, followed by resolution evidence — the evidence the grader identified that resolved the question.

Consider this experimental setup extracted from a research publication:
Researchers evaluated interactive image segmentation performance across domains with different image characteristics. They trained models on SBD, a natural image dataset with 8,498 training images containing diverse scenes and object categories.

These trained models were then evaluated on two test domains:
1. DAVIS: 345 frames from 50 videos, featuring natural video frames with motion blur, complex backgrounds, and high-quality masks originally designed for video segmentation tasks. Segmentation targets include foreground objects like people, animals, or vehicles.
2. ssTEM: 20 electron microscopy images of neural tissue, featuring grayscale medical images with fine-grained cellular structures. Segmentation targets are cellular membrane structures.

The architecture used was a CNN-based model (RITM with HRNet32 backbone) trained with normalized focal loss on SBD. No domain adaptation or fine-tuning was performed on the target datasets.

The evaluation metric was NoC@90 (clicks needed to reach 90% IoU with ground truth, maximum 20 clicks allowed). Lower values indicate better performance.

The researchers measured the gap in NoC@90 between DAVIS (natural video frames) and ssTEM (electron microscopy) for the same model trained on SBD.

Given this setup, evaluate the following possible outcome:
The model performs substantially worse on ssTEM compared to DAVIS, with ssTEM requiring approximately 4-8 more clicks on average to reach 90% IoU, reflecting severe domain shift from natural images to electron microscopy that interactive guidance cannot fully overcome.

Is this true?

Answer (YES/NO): NO